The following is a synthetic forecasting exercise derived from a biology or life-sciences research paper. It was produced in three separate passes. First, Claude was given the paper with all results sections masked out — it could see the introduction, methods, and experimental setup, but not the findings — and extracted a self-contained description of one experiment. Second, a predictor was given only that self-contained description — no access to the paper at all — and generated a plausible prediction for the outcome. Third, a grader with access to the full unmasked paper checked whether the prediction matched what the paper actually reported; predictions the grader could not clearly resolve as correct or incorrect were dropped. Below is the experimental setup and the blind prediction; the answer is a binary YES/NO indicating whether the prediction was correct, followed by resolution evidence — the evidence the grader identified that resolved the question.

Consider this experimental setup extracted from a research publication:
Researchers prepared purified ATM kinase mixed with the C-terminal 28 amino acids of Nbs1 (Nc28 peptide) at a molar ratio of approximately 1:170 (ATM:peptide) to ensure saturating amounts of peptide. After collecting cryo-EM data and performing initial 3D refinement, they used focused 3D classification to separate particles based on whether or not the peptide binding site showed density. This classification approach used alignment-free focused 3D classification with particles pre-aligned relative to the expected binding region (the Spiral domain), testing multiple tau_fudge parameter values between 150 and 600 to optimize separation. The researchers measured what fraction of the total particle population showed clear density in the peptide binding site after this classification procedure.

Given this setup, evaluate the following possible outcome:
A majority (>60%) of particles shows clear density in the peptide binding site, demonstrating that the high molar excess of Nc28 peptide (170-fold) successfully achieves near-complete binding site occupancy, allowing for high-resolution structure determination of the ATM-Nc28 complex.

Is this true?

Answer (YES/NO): YES